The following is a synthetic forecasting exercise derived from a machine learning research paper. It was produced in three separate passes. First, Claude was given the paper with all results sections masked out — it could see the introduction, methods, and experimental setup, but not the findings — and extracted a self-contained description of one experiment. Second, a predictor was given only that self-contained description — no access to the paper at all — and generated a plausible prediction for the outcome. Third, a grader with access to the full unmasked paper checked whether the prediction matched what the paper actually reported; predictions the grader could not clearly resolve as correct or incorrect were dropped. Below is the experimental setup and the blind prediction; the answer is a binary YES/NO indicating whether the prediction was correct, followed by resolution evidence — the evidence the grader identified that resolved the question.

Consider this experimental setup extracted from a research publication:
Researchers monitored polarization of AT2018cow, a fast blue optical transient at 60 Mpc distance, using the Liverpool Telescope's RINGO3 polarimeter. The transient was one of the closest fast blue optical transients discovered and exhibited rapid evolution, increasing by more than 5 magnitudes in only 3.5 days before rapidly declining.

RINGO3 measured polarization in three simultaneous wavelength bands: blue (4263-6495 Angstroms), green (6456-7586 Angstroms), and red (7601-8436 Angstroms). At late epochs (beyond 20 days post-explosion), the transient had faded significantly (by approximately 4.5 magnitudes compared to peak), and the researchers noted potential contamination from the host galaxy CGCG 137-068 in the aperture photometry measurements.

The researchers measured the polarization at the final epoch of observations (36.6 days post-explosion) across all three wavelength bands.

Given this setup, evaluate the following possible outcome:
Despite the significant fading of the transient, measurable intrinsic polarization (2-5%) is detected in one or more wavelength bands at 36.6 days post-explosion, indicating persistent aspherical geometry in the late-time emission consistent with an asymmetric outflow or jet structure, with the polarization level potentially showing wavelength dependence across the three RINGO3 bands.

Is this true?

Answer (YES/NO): NO